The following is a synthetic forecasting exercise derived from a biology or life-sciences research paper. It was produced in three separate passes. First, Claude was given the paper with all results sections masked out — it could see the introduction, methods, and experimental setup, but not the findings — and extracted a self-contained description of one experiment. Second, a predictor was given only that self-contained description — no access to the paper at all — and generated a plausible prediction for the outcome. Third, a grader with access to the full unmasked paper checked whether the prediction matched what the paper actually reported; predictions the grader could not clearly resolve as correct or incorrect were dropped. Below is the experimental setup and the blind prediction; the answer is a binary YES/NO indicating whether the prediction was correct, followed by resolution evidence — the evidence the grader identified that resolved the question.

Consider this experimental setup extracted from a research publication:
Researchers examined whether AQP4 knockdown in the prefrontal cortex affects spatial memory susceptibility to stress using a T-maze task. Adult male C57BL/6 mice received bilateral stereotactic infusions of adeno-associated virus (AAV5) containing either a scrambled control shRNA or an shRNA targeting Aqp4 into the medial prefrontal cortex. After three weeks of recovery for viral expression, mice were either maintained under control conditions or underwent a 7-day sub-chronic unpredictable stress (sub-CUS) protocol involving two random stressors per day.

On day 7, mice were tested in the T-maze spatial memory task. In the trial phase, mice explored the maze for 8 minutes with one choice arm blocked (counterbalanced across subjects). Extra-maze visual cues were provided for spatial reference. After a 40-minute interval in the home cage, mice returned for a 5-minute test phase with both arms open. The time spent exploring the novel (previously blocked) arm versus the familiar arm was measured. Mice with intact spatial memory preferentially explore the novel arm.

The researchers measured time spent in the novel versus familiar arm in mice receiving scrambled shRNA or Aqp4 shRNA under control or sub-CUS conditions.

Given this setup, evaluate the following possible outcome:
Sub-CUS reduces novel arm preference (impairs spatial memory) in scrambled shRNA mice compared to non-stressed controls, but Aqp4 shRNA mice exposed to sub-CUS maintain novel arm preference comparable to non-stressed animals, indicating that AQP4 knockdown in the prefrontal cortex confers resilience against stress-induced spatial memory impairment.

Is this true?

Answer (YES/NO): NO